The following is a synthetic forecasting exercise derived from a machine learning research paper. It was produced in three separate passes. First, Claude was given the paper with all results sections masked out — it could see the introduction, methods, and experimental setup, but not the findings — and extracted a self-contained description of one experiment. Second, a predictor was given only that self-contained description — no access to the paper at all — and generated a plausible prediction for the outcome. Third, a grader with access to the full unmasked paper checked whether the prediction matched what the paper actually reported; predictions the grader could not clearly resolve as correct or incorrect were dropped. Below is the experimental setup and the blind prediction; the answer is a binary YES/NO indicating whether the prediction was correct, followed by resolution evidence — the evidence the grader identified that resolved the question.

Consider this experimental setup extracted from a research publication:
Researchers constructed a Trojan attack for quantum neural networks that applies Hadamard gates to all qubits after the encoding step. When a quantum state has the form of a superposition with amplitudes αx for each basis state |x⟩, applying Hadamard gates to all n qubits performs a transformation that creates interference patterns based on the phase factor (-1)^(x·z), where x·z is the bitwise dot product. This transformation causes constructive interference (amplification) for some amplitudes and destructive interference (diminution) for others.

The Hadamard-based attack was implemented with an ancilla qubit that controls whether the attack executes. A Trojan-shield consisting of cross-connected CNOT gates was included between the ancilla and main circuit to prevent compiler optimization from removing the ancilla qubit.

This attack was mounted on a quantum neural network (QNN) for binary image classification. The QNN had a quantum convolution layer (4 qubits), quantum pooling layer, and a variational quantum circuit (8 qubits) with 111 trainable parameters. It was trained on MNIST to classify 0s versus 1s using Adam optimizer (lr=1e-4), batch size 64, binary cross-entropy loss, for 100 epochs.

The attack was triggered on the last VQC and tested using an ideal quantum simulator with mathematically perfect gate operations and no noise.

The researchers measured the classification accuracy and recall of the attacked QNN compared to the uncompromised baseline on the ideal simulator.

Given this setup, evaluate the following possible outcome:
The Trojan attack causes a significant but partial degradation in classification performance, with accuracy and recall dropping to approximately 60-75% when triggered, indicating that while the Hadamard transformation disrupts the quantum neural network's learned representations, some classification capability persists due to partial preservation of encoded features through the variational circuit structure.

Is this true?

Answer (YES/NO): NO